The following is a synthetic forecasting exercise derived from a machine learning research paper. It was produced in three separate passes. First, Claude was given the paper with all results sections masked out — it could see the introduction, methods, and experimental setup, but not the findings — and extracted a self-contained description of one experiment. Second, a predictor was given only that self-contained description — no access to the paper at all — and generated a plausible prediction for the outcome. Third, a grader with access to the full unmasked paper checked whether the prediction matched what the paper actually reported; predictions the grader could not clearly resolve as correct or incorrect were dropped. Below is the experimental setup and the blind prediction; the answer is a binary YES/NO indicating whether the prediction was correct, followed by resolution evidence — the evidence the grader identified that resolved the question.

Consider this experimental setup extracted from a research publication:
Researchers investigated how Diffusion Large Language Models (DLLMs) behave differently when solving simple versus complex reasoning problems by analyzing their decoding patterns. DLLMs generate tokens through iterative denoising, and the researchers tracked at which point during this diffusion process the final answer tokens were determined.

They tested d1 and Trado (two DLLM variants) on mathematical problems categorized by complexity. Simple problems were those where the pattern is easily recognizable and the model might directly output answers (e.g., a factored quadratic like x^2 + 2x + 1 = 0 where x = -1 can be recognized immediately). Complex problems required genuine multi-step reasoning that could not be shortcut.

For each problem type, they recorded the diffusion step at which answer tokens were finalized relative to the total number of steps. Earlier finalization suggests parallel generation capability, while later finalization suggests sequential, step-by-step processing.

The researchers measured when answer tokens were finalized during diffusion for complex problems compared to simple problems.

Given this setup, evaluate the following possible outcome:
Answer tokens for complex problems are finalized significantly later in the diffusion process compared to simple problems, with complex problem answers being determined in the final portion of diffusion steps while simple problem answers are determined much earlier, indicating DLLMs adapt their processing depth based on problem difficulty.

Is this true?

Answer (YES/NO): YES